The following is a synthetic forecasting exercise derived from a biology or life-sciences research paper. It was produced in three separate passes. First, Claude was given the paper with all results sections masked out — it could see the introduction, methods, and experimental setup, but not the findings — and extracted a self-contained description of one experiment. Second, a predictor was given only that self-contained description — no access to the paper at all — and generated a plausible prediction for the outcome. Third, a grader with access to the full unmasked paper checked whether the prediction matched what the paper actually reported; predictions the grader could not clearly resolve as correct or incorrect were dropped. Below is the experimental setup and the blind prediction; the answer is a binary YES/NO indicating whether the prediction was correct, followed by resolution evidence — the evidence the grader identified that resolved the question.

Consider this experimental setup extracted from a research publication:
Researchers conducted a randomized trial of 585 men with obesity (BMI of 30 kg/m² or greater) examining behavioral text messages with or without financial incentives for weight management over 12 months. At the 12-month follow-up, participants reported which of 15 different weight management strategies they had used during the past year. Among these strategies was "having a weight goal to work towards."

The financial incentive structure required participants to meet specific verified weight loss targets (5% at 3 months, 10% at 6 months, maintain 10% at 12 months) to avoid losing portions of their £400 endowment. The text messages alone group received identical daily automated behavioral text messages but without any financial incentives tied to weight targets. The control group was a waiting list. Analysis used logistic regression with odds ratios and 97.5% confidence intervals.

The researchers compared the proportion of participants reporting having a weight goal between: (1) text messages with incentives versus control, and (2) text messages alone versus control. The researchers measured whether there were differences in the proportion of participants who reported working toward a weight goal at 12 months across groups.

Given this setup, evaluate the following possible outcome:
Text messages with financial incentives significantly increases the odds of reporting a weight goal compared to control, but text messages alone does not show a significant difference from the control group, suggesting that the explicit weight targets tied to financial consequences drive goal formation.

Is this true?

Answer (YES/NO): YES